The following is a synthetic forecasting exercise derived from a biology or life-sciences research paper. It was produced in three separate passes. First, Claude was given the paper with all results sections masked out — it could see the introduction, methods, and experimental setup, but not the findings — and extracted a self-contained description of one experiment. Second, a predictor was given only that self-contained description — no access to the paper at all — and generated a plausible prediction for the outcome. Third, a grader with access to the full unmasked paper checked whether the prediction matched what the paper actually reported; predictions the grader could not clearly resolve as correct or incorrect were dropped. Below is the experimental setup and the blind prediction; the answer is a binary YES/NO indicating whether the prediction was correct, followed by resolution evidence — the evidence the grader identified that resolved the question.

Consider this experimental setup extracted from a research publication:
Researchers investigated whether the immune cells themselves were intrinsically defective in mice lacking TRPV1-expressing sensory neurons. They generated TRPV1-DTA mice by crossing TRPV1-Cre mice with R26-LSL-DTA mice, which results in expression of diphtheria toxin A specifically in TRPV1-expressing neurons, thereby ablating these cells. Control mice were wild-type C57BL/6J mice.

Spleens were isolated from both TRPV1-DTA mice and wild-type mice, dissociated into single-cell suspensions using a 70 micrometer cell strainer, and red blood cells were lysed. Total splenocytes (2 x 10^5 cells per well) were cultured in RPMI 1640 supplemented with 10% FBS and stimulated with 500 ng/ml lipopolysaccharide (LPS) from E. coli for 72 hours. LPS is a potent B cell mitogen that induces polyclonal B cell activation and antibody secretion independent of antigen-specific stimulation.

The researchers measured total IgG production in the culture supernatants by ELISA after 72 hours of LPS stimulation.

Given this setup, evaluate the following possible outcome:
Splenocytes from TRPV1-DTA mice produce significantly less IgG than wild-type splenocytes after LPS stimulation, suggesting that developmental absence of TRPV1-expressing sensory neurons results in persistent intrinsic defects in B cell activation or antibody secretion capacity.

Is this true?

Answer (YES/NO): NO